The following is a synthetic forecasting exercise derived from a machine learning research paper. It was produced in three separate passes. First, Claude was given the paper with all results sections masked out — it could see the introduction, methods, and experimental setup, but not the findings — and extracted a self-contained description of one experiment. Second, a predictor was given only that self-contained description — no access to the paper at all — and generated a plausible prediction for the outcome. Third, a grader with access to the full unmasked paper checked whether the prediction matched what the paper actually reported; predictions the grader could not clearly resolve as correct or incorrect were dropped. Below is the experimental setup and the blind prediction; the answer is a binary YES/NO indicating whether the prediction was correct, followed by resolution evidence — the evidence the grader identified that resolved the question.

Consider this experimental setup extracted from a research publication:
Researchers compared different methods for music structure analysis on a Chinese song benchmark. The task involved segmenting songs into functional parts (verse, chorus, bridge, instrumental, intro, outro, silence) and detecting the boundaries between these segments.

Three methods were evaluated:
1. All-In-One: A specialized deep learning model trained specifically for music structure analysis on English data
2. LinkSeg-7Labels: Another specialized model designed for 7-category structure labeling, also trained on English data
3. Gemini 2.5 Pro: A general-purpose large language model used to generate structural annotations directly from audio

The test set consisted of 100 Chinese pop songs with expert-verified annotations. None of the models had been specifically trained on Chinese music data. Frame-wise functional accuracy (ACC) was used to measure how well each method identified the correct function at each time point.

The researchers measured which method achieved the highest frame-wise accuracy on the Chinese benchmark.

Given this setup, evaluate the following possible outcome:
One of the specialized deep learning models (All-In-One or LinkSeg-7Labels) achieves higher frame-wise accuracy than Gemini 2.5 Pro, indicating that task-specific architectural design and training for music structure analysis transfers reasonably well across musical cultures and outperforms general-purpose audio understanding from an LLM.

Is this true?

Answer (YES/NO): YES